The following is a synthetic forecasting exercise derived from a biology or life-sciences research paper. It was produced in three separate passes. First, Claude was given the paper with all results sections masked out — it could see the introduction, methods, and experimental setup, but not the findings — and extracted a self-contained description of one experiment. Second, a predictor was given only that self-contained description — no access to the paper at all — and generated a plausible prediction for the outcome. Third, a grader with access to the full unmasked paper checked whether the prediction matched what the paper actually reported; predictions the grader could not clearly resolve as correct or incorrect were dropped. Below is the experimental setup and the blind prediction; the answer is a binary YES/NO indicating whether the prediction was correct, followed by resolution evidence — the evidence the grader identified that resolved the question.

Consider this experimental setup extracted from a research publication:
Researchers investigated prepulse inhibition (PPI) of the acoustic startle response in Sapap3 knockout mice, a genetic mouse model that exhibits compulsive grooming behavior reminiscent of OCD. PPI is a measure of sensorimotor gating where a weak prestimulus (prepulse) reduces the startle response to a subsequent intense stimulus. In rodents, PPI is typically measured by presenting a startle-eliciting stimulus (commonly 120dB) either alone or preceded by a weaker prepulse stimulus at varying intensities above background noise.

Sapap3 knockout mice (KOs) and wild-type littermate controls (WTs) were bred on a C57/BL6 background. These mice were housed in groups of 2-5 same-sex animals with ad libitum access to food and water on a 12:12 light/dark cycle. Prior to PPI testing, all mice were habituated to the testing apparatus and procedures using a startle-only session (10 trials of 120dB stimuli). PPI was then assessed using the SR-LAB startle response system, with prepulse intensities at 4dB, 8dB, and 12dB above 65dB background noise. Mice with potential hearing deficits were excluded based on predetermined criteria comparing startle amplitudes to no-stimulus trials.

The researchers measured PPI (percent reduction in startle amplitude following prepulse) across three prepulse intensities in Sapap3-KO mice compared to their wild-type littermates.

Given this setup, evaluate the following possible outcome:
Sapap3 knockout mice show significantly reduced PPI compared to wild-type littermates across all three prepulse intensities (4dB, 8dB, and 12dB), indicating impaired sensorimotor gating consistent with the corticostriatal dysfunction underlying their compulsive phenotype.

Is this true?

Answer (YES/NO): NO